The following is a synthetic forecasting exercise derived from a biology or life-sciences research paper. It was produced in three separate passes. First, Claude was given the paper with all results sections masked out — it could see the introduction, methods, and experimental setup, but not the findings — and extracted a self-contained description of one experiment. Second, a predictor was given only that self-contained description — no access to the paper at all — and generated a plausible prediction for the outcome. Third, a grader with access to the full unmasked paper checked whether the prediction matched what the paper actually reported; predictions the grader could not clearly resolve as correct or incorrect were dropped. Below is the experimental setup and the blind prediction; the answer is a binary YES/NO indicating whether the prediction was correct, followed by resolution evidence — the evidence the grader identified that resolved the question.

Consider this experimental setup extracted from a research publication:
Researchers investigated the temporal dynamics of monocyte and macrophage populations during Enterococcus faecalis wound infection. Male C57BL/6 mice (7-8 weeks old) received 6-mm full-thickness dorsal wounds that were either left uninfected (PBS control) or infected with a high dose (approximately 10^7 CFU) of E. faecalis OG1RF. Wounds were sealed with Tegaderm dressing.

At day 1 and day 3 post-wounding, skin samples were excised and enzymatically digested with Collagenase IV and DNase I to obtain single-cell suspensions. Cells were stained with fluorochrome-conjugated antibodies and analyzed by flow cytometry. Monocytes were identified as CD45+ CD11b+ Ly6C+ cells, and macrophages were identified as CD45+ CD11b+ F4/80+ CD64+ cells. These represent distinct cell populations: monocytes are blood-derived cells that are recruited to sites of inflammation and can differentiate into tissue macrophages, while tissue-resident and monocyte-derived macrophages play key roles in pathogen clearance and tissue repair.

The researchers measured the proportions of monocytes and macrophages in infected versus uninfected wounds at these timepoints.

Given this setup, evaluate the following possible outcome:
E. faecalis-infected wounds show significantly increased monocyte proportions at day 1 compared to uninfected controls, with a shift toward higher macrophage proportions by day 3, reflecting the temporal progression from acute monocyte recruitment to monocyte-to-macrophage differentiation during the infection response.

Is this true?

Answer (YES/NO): NO